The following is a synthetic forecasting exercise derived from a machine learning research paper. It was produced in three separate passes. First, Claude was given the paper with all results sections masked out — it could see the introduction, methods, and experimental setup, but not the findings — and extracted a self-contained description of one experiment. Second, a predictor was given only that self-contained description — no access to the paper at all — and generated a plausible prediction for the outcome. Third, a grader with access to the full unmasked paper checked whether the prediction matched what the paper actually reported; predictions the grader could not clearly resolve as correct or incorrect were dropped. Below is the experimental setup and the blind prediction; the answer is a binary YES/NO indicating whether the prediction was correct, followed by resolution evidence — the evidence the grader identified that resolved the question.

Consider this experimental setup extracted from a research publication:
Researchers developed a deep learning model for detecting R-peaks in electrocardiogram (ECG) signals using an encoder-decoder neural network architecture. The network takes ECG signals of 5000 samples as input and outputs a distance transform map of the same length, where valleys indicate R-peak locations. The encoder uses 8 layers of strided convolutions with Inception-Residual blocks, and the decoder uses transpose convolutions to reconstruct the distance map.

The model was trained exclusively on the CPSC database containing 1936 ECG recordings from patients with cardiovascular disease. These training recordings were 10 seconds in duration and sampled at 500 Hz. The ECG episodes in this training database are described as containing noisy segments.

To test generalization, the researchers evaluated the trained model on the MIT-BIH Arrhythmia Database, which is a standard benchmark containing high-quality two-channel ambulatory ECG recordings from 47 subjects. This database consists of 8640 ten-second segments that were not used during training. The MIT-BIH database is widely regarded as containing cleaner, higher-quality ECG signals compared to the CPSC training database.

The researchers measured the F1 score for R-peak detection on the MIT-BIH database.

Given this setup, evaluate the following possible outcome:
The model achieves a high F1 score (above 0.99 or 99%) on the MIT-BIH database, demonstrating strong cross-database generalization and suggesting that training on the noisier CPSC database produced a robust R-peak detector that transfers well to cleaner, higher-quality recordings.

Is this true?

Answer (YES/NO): YES